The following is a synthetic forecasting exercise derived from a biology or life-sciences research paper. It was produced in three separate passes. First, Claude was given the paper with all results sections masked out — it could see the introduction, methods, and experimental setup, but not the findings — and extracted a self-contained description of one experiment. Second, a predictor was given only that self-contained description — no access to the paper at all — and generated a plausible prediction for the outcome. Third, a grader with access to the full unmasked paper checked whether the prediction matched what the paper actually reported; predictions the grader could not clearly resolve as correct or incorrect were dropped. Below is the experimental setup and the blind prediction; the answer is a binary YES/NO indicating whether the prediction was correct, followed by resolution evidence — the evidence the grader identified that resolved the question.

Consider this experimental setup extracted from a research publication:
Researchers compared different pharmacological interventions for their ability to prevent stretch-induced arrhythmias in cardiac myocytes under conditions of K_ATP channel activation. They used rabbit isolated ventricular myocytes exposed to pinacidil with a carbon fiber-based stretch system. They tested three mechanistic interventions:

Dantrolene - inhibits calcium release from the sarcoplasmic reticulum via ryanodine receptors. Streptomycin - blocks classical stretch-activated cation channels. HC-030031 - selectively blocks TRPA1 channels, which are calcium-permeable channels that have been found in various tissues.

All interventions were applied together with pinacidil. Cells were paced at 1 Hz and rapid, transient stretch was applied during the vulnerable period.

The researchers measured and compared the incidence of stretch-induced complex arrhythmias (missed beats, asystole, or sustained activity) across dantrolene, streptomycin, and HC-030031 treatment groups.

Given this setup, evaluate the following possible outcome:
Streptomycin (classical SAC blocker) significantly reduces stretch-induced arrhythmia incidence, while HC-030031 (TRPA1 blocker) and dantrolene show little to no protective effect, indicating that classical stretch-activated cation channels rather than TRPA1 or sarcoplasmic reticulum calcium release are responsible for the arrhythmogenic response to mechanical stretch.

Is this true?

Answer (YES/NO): NO